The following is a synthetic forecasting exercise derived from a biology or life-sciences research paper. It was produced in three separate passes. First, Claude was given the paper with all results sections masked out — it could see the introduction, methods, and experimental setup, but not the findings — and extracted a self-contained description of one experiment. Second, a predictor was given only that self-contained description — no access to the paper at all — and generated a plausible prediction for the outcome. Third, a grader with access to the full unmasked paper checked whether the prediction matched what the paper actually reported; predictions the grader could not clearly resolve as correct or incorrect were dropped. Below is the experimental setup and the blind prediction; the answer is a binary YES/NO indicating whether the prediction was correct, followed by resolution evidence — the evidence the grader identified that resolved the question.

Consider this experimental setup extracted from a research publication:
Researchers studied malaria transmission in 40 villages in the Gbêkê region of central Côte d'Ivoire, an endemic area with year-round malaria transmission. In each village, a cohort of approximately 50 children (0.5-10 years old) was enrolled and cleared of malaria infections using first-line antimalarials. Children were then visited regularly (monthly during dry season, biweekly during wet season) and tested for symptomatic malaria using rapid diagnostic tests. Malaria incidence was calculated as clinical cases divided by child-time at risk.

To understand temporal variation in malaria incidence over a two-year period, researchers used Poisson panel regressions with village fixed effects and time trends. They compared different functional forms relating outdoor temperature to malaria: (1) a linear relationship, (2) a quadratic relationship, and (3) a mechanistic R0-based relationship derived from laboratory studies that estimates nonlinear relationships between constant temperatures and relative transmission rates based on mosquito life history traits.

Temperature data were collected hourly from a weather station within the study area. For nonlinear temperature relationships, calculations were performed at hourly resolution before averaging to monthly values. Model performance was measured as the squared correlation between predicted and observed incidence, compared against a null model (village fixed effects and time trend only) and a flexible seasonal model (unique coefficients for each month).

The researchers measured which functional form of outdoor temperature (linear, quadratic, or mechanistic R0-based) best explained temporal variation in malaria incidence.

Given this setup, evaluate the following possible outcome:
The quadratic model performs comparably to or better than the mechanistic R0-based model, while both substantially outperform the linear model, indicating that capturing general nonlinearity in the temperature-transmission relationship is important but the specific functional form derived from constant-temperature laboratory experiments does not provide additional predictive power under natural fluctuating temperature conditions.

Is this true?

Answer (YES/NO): YES